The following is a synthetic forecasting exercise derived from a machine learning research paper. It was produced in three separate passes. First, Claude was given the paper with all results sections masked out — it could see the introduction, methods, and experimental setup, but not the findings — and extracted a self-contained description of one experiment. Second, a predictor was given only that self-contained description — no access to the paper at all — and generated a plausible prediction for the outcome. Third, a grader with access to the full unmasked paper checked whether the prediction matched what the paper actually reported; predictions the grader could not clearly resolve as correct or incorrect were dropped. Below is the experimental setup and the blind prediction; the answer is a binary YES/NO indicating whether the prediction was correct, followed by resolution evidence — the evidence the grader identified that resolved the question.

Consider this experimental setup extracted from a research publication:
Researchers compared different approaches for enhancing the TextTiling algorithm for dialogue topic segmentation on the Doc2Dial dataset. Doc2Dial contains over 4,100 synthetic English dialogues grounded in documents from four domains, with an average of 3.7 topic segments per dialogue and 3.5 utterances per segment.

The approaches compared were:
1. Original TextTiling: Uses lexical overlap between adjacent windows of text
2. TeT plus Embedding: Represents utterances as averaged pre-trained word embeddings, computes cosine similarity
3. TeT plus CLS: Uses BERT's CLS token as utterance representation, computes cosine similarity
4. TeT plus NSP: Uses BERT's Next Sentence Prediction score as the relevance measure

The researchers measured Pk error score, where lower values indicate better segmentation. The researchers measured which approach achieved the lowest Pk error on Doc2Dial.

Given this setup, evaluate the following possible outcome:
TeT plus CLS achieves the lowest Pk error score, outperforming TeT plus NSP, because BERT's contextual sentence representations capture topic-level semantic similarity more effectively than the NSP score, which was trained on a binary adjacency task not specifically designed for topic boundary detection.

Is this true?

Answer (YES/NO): NO